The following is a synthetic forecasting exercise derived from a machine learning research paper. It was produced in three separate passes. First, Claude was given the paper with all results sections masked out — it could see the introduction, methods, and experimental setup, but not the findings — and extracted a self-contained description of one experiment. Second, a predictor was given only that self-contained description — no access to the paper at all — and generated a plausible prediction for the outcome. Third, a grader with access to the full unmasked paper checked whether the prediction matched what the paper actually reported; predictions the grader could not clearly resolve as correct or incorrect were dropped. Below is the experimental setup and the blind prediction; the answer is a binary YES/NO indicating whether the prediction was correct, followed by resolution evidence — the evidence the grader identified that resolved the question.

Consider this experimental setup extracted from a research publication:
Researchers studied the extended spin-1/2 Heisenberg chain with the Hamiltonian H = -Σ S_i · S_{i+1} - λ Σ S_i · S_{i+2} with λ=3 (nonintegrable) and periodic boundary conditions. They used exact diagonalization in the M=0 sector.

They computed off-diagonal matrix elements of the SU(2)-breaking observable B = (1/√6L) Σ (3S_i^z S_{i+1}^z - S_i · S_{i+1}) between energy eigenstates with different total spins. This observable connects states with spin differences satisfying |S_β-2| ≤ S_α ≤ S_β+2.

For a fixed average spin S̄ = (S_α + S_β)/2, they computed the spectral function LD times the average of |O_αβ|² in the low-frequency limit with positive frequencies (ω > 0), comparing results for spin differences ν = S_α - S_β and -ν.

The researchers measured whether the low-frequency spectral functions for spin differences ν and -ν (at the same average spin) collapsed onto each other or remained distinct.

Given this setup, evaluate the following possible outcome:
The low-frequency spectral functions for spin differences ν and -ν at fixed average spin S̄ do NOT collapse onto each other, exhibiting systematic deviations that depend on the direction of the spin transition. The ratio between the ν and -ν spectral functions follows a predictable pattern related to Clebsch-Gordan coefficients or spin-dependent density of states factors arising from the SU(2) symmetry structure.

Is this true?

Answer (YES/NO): NO